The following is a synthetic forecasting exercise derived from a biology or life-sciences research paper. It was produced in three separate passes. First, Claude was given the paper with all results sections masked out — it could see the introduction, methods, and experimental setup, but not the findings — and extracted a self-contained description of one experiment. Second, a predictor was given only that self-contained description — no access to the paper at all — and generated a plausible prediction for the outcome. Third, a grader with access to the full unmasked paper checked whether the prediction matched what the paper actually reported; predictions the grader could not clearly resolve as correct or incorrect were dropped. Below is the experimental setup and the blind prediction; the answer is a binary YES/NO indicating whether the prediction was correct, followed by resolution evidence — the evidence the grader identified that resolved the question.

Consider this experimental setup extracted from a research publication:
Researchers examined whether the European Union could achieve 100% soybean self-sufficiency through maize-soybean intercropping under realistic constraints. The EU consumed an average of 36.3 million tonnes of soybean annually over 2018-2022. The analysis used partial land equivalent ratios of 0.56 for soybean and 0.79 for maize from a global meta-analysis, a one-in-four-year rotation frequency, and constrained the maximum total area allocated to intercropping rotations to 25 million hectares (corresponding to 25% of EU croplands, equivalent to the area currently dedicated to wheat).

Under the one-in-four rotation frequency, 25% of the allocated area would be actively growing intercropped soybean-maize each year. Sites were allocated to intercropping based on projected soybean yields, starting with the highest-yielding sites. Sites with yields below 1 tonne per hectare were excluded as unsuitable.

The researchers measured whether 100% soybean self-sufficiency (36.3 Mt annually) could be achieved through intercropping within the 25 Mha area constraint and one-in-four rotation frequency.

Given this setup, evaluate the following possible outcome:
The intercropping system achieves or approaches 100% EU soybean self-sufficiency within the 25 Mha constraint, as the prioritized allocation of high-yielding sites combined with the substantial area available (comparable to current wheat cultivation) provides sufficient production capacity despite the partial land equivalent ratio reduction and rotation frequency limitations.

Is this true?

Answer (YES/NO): NO